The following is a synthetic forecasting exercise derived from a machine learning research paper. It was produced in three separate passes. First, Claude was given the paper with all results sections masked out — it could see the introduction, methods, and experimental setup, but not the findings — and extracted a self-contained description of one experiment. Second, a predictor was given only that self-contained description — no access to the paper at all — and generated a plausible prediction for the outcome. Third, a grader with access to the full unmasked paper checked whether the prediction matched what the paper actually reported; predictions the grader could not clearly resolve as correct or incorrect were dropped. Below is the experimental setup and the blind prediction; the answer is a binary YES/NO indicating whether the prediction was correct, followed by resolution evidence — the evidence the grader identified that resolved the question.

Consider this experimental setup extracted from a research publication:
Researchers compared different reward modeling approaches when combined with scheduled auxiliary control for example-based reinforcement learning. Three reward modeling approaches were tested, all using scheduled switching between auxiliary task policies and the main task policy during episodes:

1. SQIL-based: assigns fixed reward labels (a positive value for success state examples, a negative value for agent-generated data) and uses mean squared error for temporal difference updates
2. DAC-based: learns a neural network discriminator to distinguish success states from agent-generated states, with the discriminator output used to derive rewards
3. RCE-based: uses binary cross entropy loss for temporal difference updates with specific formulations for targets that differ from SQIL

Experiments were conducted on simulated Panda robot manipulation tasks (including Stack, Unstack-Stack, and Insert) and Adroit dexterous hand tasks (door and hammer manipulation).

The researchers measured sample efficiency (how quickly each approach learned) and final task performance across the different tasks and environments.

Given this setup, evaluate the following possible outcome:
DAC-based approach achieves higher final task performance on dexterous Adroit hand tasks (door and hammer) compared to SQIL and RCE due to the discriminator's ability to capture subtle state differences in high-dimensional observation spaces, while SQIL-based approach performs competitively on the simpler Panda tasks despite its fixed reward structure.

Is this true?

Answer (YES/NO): NO